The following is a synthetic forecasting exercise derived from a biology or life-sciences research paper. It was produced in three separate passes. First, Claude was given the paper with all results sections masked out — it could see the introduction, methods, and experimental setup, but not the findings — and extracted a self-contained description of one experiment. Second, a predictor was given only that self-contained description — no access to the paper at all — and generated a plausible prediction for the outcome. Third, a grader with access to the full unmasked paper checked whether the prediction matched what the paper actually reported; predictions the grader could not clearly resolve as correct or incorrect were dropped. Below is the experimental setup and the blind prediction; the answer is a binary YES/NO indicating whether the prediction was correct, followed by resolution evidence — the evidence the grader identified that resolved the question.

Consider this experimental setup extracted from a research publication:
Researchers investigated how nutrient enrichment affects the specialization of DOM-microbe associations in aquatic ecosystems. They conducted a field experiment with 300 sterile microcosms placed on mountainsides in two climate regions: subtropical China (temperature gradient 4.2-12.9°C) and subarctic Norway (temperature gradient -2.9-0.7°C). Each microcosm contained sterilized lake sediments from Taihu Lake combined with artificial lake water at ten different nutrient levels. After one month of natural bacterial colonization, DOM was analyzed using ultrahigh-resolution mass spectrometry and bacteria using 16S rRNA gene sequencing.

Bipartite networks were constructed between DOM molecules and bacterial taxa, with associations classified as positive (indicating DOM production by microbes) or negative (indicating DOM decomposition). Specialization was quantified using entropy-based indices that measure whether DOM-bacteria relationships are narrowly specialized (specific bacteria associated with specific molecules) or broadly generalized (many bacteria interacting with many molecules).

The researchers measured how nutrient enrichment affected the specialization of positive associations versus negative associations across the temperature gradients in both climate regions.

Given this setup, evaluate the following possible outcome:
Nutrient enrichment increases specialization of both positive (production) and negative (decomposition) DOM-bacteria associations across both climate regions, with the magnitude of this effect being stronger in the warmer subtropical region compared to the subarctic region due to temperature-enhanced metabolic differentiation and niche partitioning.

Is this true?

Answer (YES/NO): NO